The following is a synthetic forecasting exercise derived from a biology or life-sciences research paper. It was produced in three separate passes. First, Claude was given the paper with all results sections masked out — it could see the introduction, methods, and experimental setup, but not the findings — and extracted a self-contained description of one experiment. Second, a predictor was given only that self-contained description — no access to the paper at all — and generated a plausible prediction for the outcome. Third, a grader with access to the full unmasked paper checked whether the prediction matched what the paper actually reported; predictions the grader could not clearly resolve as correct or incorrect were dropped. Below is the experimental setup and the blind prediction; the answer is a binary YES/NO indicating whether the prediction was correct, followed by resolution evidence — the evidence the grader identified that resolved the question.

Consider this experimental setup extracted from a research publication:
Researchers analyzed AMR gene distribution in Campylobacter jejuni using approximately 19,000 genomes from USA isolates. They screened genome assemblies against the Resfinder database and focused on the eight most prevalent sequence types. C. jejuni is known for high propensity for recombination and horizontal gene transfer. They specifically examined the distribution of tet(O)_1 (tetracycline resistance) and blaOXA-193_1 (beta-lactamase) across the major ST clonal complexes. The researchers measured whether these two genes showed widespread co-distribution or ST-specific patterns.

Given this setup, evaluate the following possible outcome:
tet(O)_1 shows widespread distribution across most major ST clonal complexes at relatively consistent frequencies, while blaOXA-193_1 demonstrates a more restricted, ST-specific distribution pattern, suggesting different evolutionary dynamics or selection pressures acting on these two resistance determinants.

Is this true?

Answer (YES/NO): NO